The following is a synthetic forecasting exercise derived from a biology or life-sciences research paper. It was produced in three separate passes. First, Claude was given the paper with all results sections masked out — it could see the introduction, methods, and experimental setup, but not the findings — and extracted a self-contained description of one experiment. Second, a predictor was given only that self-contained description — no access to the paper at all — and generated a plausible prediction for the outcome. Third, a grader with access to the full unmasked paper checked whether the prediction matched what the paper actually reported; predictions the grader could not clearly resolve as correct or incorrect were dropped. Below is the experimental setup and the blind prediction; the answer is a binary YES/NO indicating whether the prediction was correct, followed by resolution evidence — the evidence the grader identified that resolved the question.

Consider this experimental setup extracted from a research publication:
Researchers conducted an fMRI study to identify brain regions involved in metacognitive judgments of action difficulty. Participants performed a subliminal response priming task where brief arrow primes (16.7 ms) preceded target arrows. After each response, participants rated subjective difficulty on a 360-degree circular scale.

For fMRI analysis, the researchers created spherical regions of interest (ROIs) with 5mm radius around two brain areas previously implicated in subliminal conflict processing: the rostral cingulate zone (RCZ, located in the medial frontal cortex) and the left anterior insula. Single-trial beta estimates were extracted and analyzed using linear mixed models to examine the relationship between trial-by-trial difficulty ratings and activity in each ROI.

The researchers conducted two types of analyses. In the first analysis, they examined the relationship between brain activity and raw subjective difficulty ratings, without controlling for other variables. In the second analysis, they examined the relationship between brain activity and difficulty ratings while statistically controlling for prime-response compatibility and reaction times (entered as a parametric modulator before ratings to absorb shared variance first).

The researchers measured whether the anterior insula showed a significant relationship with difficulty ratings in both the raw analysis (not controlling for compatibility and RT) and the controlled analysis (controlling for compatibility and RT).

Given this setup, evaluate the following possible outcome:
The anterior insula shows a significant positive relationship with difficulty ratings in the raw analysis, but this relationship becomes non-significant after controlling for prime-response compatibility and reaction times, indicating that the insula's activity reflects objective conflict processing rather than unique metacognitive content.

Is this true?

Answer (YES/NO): NO